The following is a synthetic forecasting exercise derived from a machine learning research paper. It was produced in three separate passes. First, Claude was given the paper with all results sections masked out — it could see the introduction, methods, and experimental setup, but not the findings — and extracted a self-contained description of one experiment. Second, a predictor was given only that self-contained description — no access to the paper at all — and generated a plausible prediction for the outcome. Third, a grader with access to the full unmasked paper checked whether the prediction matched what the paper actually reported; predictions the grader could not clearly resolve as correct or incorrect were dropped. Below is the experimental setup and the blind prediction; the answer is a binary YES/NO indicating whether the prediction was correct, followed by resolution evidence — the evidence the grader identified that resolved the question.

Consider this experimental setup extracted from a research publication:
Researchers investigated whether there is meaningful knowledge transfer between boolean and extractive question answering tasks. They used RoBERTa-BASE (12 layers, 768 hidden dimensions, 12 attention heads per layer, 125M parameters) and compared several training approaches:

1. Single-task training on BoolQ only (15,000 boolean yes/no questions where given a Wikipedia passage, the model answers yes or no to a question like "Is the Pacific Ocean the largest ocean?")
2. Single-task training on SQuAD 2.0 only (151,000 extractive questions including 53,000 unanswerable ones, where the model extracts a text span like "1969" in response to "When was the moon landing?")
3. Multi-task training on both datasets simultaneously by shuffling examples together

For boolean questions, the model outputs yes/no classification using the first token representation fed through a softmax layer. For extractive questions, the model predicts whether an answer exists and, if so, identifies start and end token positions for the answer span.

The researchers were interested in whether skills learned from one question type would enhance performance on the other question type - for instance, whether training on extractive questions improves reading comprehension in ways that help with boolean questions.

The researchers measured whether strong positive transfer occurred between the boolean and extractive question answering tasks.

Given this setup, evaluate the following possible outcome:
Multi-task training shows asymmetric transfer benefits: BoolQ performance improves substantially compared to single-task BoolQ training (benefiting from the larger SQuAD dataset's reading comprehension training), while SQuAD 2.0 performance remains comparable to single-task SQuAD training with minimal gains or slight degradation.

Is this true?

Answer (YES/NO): NO